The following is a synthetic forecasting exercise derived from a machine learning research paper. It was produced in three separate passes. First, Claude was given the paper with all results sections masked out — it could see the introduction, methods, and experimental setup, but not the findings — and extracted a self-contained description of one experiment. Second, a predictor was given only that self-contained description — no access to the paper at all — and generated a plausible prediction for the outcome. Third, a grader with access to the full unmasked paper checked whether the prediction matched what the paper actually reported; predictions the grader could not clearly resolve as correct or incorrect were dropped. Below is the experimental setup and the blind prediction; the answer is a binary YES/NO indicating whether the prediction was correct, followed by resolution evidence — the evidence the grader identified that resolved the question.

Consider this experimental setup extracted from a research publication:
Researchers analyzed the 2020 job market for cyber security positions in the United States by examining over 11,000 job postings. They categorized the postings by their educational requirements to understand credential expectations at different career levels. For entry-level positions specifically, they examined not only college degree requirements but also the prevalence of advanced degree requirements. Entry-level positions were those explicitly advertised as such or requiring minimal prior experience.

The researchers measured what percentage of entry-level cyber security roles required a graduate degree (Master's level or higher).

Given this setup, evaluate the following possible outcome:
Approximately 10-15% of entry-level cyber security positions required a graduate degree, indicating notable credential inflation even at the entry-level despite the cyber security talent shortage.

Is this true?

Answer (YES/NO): NO